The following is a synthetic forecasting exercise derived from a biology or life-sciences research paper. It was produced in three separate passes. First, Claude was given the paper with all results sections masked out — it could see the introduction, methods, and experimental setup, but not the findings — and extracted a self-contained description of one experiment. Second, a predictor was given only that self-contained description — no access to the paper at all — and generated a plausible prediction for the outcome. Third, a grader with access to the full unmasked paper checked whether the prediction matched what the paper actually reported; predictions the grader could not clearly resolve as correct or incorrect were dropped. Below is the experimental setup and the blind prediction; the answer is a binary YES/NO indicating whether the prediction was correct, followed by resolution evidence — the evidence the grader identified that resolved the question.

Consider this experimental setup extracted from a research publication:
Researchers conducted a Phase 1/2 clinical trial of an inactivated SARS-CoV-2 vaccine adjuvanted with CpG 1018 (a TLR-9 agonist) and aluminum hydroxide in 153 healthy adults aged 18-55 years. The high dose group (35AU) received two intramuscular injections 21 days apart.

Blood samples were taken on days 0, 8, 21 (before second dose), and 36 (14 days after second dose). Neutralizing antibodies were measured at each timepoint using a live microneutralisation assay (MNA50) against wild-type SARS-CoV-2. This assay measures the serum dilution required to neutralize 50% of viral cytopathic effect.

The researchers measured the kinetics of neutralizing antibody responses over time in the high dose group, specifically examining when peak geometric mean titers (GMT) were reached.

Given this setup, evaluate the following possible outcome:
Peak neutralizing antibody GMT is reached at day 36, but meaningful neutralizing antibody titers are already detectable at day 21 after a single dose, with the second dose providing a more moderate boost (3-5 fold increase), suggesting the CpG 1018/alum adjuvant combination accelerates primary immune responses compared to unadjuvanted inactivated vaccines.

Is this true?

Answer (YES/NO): NO